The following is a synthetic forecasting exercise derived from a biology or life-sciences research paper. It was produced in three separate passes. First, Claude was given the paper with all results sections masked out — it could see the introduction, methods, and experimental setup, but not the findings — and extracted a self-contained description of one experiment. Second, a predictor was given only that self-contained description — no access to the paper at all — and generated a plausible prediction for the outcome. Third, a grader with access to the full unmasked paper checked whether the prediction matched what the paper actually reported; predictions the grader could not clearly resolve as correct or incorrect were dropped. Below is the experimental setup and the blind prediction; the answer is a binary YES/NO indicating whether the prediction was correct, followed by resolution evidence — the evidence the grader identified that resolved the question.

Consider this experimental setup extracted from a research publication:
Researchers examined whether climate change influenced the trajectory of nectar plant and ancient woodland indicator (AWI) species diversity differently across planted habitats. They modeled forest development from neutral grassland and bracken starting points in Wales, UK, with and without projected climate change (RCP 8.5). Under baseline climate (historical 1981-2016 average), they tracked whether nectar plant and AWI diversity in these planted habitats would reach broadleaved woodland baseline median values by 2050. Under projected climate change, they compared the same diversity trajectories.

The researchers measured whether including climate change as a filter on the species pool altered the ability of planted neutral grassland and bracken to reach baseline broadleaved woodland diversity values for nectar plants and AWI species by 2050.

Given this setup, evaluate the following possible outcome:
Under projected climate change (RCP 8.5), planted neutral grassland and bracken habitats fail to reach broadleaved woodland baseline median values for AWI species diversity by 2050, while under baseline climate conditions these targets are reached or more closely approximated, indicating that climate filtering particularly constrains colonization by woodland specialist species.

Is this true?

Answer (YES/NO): NO